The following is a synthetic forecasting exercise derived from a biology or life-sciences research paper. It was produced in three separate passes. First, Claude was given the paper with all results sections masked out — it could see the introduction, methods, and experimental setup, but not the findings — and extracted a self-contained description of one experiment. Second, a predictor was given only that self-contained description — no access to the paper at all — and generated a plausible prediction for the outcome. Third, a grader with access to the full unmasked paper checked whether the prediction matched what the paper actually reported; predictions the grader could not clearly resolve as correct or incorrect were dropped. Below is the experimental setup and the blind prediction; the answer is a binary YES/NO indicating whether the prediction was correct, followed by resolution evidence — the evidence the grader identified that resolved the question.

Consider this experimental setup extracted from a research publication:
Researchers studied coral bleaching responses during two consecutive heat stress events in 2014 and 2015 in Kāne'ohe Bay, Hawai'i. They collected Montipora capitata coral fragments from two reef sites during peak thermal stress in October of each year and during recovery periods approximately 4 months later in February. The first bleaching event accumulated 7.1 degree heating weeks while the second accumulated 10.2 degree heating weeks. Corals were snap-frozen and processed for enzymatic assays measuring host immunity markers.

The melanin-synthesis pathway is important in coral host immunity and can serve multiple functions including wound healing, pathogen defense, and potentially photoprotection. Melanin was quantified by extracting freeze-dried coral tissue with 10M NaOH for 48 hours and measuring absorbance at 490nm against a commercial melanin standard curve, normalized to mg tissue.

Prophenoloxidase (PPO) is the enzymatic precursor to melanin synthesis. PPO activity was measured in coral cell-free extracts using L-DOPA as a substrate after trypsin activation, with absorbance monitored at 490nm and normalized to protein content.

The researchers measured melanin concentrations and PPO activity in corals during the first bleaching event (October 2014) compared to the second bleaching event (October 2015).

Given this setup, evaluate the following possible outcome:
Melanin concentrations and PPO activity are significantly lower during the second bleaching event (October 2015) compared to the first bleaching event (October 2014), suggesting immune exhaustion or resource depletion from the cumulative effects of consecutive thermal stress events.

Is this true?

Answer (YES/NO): NO